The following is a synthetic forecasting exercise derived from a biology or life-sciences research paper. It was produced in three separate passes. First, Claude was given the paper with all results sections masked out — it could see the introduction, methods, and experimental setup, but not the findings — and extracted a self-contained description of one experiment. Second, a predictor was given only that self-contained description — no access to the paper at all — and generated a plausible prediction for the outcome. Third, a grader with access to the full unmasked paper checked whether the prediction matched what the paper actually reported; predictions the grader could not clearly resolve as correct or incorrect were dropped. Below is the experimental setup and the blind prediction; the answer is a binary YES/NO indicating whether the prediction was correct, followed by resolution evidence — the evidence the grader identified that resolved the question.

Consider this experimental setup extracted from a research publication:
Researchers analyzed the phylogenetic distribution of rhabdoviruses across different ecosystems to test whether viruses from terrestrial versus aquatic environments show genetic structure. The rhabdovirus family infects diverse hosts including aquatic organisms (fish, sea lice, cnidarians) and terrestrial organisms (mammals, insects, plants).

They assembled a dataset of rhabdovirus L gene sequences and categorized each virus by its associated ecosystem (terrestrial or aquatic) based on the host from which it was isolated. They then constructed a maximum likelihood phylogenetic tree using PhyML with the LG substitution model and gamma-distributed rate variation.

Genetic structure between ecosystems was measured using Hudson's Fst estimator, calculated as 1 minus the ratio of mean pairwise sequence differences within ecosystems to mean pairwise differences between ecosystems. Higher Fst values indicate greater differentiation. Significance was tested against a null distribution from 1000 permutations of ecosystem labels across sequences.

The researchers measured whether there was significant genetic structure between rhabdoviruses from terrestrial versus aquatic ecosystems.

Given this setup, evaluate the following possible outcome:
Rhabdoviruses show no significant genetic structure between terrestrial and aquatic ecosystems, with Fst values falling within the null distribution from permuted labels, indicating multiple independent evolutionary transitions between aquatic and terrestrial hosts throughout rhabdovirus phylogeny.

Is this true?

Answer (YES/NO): NO